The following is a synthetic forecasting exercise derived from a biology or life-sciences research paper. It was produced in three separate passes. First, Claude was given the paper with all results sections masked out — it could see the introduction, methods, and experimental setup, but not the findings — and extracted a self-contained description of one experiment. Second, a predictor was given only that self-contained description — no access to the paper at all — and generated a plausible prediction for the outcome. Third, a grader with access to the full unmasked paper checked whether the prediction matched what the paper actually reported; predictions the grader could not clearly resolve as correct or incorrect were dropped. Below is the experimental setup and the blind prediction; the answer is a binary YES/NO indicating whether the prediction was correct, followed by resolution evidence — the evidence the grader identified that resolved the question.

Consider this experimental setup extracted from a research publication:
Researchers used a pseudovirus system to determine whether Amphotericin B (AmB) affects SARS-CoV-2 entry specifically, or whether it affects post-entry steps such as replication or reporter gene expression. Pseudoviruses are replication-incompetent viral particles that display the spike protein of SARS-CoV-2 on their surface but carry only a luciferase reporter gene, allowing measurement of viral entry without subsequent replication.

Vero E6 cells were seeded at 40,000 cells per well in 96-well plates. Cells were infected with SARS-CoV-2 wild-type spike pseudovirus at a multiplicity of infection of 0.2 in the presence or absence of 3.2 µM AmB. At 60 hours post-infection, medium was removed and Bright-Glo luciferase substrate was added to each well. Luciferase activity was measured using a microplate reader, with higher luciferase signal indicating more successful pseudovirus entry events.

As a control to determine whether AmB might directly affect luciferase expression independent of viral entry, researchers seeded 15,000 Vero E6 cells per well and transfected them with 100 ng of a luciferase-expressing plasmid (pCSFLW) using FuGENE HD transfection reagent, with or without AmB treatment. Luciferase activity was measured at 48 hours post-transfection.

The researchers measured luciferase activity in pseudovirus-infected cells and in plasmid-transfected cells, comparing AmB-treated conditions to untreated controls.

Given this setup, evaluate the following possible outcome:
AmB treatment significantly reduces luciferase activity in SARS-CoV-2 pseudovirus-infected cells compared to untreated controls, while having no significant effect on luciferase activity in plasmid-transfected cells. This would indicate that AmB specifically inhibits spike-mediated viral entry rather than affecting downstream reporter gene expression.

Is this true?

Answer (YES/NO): NO